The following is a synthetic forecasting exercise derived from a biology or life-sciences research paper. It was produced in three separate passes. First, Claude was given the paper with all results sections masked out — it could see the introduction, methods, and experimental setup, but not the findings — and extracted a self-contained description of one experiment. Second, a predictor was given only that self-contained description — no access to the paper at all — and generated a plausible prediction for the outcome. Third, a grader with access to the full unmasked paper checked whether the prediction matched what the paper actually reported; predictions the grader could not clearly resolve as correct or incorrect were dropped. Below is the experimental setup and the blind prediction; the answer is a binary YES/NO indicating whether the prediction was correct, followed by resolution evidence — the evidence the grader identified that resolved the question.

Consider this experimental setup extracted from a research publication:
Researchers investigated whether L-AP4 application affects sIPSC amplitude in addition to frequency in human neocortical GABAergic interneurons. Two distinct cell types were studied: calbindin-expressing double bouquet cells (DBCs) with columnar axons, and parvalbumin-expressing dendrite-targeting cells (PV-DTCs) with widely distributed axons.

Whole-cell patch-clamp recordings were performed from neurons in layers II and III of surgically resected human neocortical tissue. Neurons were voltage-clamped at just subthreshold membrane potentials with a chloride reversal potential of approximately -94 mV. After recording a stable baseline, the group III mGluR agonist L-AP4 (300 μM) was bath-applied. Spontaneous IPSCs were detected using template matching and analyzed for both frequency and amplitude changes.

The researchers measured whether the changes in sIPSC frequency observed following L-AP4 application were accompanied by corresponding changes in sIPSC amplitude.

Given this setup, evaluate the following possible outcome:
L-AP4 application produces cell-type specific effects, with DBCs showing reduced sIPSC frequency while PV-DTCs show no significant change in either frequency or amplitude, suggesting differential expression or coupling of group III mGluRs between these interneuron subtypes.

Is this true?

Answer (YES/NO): NO